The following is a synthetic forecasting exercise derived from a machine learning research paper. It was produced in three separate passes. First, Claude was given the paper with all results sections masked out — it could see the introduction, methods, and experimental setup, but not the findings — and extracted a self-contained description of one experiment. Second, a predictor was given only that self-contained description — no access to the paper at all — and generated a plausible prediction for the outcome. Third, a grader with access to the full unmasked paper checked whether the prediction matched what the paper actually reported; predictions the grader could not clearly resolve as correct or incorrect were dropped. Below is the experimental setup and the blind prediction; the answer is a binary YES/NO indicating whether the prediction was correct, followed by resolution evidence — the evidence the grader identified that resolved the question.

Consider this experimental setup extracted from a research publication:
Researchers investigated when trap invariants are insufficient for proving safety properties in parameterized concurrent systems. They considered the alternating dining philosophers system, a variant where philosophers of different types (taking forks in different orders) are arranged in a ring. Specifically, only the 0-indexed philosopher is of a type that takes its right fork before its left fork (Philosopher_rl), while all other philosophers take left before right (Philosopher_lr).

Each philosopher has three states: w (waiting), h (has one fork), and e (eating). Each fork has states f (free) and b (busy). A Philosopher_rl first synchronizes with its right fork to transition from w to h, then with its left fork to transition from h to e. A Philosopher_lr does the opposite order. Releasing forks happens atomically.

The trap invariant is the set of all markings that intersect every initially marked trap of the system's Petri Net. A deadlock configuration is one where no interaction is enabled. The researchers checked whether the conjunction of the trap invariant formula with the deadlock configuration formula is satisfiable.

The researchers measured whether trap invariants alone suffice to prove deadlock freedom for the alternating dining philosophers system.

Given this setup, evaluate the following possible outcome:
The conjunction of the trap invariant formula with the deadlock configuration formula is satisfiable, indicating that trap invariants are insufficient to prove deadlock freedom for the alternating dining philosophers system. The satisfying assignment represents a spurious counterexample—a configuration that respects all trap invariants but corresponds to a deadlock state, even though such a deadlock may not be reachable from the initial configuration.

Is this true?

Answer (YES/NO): YES